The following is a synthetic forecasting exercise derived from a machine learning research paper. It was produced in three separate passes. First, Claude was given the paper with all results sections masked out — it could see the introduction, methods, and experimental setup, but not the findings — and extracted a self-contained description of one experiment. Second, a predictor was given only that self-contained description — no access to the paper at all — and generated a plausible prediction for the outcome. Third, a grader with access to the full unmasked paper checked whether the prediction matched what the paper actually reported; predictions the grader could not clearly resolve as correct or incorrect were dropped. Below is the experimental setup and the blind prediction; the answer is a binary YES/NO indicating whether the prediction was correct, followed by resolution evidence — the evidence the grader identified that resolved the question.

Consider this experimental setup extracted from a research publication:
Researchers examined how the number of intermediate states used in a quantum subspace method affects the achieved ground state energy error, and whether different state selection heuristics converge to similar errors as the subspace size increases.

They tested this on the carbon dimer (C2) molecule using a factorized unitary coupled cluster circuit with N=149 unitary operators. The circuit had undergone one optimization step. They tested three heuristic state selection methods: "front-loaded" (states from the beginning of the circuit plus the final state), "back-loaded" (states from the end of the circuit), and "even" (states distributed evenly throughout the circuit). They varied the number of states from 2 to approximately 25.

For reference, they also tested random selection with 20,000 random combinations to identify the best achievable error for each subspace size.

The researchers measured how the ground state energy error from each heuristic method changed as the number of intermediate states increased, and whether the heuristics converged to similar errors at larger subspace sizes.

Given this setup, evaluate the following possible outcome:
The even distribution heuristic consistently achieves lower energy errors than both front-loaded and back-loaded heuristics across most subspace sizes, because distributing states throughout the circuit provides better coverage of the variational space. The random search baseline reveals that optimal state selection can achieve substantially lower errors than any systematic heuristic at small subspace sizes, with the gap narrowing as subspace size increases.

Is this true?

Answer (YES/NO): NO